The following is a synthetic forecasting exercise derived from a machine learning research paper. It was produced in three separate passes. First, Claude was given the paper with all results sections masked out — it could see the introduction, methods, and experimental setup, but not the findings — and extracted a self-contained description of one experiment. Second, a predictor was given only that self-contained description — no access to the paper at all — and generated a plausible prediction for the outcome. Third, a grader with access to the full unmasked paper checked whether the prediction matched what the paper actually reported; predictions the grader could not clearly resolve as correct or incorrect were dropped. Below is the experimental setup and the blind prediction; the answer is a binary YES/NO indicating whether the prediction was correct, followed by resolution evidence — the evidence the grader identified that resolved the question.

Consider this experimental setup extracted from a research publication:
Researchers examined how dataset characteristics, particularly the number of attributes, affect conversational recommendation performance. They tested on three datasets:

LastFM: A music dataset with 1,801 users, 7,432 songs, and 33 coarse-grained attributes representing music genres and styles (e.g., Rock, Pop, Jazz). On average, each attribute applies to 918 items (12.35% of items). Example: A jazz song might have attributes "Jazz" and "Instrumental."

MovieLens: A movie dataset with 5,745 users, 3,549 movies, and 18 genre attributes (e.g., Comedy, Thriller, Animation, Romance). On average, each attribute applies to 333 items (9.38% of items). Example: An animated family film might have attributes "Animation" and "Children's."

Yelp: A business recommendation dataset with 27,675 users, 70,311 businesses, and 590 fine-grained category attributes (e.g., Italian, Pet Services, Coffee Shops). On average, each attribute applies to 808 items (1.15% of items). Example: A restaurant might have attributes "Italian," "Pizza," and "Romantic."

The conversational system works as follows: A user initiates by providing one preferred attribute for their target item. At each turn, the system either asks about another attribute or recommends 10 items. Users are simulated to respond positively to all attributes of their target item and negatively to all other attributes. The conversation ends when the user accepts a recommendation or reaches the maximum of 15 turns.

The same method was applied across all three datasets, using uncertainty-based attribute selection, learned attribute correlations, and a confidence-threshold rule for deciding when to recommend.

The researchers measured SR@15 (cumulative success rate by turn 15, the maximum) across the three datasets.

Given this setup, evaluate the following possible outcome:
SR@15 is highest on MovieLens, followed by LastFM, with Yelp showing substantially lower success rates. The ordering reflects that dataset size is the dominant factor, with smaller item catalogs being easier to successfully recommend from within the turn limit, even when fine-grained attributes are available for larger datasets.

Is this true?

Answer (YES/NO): YES